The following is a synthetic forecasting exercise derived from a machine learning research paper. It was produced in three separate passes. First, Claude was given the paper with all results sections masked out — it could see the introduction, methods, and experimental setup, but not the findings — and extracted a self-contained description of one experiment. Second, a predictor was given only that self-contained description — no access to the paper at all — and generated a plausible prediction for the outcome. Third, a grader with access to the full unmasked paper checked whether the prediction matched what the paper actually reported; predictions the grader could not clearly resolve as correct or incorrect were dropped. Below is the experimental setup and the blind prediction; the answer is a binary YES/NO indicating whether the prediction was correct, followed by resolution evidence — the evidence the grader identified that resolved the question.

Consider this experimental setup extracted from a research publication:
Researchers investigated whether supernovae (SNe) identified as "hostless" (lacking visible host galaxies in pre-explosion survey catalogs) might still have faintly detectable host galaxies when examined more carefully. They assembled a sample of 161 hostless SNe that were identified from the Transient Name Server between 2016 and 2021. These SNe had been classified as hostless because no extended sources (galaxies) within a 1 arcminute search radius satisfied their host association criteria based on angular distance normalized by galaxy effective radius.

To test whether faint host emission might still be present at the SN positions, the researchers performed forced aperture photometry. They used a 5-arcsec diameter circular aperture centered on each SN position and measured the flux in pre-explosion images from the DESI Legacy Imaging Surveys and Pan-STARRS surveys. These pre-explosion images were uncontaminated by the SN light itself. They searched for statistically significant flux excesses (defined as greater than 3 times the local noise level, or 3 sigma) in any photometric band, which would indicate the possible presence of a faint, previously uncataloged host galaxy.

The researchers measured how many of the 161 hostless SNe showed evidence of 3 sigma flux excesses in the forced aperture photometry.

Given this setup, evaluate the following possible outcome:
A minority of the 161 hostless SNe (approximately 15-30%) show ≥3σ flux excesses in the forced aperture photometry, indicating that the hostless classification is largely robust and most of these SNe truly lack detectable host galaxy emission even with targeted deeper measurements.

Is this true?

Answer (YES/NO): NO